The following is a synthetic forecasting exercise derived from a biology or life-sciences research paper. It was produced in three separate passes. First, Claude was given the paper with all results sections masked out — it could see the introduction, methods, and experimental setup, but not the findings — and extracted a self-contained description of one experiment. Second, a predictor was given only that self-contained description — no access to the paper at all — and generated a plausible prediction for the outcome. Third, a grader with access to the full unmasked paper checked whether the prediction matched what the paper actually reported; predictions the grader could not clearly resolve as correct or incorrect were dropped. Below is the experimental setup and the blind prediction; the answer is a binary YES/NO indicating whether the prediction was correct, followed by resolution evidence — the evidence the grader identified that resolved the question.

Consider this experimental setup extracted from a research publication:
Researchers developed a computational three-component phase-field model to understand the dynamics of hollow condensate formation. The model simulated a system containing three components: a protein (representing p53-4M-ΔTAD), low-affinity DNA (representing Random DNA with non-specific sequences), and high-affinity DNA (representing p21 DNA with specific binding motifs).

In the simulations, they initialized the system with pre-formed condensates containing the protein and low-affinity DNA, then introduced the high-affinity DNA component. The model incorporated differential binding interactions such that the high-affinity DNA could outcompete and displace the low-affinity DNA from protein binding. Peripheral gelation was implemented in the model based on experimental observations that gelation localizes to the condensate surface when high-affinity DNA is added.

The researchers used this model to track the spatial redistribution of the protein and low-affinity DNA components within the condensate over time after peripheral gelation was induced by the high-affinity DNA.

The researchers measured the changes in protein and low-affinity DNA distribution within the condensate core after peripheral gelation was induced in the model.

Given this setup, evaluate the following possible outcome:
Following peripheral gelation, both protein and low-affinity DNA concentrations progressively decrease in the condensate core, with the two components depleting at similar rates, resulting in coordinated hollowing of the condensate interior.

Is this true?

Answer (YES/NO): YES